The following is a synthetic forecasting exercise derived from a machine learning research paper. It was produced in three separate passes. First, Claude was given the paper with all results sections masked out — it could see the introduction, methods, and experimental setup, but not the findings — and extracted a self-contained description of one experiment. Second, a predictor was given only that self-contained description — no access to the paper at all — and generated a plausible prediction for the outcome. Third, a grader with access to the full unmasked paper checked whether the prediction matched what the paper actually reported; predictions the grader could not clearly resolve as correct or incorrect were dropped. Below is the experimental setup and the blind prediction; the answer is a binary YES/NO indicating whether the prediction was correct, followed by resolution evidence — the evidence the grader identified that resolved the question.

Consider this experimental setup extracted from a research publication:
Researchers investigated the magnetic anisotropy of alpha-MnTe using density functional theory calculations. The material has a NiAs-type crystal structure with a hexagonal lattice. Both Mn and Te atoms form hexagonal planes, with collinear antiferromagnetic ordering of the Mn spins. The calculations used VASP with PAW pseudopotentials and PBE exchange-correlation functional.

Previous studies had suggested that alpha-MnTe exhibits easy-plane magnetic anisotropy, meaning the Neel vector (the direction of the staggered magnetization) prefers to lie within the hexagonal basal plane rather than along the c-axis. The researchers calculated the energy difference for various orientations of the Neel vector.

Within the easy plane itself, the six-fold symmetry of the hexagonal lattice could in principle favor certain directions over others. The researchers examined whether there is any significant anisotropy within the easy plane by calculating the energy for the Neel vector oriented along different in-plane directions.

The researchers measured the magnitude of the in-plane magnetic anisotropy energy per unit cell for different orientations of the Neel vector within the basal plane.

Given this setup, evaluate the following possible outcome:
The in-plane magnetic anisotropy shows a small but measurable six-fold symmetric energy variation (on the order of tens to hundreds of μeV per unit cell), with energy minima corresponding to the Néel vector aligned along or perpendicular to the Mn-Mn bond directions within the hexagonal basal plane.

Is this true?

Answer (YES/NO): NO